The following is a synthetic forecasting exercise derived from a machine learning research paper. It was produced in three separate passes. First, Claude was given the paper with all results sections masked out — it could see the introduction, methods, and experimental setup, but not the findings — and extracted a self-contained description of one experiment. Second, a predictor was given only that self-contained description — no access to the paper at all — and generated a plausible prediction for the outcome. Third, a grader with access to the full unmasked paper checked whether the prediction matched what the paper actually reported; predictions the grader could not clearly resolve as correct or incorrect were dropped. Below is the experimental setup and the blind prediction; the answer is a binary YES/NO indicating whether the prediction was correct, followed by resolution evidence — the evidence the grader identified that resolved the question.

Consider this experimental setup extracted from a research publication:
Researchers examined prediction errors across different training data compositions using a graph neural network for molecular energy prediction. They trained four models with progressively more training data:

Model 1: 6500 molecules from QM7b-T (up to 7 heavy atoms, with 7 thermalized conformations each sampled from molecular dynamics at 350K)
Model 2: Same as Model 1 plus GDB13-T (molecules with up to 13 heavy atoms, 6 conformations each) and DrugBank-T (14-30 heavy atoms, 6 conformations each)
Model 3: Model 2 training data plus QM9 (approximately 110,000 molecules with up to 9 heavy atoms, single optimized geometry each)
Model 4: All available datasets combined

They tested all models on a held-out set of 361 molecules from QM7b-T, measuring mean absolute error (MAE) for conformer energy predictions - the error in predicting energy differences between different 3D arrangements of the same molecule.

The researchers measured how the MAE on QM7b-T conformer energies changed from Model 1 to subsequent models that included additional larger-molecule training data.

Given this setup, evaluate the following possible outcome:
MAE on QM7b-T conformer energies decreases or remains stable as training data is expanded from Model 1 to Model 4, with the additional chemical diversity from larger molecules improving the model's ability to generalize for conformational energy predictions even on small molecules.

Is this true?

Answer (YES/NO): YES